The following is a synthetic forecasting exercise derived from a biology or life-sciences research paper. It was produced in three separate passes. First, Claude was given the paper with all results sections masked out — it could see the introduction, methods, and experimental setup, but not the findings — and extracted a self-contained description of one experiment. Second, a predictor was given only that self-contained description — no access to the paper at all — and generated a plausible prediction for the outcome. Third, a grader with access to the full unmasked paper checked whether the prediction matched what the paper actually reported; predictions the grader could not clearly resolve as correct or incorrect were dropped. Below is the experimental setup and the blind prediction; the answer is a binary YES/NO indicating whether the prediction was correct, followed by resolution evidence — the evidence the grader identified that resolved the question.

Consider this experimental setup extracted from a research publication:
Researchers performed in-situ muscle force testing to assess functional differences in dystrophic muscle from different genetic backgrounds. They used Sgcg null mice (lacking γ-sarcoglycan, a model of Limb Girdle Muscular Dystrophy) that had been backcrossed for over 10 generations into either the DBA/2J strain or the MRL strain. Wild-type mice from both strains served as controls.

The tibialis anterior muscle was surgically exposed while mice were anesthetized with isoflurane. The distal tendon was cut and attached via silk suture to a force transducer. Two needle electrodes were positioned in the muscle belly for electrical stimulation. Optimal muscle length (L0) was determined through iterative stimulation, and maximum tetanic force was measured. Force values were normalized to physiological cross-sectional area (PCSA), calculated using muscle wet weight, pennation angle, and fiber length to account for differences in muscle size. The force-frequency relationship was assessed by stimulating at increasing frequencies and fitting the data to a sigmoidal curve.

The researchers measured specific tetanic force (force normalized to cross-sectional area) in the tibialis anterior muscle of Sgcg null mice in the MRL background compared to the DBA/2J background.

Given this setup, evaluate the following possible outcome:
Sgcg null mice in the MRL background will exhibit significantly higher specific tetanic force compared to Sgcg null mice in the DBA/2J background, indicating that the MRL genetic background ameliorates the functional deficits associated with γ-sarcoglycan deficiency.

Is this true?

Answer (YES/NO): NO